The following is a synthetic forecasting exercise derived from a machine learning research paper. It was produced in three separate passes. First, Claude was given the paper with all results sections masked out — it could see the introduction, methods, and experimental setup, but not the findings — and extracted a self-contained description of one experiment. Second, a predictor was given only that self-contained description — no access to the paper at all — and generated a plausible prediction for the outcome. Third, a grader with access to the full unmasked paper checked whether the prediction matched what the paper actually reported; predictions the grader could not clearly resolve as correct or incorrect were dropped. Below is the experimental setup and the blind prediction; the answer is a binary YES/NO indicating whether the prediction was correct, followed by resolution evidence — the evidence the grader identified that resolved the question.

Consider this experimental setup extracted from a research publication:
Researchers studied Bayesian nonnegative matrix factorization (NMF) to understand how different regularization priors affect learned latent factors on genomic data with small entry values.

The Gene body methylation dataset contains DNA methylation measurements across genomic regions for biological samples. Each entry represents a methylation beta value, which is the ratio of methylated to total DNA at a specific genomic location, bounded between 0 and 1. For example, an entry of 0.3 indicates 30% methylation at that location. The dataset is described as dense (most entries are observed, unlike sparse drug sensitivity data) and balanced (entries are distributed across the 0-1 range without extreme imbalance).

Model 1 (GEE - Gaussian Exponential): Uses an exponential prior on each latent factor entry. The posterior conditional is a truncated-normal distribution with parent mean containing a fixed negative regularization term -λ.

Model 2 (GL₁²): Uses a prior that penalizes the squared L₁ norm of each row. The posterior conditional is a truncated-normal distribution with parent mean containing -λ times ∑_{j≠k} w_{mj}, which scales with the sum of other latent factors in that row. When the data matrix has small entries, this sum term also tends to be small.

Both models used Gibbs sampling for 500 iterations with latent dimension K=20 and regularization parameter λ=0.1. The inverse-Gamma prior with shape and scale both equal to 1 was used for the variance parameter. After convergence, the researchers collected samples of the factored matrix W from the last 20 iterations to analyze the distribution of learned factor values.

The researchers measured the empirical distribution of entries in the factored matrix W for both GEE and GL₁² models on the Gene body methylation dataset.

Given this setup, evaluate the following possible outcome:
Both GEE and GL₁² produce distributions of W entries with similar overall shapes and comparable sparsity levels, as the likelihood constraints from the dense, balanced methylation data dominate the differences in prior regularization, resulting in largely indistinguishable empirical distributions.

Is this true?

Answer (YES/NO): NO